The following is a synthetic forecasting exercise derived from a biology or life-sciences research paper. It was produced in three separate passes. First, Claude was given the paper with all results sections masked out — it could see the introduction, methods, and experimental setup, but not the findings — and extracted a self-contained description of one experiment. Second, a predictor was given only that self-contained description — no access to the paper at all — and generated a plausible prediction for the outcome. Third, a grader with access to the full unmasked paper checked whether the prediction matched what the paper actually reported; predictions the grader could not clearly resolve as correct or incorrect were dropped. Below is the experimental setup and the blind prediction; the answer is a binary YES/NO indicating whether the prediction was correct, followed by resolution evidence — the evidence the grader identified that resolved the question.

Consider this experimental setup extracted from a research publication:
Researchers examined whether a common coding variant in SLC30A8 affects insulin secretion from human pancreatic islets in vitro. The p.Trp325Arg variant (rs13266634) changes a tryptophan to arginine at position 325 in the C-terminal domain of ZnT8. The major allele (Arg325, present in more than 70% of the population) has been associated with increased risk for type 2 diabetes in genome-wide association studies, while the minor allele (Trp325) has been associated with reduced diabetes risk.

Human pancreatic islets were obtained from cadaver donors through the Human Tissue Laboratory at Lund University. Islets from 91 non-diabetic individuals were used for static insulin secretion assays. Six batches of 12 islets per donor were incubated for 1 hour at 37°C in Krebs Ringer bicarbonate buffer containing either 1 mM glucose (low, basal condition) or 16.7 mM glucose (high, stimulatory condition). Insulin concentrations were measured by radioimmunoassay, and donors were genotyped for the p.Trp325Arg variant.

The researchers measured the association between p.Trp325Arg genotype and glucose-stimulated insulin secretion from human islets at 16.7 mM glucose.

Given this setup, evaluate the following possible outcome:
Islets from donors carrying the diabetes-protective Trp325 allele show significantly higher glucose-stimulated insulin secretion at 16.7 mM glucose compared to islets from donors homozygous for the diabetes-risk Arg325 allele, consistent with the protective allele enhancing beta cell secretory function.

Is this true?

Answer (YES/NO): NO